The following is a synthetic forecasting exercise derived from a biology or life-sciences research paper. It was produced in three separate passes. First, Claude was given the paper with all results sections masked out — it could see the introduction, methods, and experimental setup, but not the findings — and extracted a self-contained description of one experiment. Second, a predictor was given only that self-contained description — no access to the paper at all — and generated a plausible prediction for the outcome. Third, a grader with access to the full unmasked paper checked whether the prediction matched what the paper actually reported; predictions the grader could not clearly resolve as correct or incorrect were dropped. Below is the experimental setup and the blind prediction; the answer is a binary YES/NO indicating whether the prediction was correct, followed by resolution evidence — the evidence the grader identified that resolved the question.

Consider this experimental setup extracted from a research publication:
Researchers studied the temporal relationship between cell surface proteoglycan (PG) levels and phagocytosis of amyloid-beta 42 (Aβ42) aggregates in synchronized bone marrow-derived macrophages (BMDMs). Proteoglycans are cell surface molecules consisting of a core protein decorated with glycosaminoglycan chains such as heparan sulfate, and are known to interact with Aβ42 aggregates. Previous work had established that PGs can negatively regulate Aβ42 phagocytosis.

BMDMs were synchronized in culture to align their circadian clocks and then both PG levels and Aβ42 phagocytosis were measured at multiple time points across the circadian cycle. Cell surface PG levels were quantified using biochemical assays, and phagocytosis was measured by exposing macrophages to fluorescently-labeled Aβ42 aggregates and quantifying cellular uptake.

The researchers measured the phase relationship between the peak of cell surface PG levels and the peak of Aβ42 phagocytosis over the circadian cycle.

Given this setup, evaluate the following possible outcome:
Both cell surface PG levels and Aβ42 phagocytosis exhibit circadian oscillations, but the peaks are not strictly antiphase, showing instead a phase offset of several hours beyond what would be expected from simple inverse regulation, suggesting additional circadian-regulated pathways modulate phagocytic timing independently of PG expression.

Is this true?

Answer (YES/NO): NO